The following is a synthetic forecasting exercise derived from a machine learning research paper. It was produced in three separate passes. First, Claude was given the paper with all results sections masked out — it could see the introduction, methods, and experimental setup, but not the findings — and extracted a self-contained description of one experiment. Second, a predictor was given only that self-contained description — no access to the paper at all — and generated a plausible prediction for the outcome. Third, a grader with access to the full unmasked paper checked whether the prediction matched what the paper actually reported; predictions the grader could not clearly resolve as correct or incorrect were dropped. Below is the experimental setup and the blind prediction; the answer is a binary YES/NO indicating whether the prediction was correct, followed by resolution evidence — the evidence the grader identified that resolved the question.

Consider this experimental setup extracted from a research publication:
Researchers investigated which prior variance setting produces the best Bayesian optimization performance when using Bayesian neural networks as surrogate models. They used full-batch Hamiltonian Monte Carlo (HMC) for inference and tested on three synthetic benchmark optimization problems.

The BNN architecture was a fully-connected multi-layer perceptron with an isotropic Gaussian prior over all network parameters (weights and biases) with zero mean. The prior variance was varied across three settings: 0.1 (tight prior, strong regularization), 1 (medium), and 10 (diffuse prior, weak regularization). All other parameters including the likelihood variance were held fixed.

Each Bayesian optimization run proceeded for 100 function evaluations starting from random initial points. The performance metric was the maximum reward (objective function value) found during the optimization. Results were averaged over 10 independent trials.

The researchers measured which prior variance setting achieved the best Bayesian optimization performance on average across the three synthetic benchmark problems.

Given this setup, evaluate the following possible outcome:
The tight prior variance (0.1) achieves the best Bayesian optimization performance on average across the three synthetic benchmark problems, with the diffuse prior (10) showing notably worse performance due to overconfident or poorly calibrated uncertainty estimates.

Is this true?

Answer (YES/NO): NO